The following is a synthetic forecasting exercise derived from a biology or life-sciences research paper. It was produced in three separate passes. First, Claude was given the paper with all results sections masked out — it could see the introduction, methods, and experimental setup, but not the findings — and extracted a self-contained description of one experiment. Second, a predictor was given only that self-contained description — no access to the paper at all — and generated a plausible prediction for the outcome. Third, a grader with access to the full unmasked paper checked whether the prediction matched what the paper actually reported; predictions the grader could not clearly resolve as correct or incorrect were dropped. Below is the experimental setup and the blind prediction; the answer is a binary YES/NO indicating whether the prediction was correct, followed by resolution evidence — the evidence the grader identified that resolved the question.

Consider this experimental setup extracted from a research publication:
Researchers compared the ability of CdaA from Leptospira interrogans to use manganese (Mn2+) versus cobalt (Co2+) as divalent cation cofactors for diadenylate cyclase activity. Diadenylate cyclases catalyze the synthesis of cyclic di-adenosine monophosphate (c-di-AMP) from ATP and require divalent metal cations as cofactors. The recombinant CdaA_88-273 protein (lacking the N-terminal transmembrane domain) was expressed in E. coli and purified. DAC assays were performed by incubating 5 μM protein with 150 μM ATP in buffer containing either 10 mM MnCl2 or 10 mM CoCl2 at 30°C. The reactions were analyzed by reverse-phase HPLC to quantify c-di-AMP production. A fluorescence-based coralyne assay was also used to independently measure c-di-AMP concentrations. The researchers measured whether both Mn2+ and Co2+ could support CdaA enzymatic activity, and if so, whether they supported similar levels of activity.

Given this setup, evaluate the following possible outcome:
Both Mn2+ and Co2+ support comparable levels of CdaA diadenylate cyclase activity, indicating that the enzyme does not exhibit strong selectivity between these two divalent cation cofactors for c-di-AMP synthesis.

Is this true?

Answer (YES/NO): NO